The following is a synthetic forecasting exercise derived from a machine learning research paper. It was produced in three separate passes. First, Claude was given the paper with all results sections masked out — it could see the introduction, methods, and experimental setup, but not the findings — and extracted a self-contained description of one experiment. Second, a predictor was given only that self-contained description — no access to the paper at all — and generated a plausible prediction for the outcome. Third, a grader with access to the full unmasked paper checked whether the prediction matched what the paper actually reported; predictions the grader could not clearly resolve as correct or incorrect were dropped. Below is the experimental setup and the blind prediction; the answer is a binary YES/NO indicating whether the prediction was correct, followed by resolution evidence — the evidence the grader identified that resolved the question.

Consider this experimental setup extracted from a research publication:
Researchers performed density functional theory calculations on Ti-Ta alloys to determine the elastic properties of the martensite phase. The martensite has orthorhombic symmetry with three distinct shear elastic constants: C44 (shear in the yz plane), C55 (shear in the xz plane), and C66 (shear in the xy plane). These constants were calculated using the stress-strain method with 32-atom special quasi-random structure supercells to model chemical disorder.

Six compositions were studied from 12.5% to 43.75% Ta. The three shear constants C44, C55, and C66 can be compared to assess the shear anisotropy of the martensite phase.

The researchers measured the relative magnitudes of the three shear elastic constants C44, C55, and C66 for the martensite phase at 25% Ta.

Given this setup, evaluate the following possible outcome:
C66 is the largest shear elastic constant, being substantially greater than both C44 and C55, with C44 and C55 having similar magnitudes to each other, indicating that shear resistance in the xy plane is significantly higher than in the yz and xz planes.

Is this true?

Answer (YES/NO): NO